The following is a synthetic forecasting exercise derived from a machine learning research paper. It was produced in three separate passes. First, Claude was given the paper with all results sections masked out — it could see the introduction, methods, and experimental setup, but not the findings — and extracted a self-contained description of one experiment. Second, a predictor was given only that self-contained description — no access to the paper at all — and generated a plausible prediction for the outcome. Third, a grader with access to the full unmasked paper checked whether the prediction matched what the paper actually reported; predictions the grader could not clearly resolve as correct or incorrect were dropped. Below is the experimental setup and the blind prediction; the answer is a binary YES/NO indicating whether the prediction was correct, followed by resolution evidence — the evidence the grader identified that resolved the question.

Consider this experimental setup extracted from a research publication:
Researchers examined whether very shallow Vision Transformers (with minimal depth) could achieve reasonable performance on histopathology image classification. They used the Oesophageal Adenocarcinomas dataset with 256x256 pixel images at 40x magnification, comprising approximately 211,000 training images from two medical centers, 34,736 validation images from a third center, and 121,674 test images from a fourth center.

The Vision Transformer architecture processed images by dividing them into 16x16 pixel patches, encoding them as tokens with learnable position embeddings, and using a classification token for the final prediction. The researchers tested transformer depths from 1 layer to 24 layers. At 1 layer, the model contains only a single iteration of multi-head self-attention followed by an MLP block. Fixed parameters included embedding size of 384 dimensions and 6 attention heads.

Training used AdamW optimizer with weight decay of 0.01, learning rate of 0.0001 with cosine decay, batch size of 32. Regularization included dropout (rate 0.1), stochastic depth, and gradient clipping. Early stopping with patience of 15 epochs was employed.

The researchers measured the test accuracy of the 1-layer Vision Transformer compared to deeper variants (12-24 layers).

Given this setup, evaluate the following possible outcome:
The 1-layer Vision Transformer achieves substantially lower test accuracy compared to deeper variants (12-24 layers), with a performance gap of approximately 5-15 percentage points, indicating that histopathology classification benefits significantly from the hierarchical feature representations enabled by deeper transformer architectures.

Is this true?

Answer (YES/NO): YES